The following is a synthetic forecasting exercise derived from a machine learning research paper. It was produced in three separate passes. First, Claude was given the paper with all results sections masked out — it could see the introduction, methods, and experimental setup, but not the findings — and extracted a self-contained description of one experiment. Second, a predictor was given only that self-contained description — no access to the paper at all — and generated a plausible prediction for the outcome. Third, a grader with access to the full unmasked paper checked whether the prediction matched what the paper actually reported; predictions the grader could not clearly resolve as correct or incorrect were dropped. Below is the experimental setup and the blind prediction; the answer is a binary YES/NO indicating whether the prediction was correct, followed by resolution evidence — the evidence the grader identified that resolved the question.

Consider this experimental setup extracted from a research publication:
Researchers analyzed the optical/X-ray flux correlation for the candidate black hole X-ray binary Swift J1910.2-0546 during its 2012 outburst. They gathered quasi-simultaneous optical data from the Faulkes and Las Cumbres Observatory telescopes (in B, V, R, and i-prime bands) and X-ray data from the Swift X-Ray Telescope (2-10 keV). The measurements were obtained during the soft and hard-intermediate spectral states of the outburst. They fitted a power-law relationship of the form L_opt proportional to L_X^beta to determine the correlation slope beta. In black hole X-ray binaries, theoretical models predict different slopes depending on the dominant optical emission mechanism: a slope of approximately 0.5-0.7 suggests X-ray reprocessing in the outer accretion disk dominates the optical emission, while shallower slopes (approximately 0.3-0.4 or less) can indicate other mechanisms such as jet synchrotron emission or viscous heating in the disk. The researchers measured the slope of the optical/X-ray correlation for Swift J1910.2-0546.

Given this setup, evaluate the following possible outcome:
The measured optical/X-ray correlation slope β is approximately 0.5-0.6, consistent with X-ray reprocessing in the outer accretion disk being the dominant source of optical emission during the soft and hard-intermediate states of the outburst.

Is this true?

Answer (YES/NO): NO